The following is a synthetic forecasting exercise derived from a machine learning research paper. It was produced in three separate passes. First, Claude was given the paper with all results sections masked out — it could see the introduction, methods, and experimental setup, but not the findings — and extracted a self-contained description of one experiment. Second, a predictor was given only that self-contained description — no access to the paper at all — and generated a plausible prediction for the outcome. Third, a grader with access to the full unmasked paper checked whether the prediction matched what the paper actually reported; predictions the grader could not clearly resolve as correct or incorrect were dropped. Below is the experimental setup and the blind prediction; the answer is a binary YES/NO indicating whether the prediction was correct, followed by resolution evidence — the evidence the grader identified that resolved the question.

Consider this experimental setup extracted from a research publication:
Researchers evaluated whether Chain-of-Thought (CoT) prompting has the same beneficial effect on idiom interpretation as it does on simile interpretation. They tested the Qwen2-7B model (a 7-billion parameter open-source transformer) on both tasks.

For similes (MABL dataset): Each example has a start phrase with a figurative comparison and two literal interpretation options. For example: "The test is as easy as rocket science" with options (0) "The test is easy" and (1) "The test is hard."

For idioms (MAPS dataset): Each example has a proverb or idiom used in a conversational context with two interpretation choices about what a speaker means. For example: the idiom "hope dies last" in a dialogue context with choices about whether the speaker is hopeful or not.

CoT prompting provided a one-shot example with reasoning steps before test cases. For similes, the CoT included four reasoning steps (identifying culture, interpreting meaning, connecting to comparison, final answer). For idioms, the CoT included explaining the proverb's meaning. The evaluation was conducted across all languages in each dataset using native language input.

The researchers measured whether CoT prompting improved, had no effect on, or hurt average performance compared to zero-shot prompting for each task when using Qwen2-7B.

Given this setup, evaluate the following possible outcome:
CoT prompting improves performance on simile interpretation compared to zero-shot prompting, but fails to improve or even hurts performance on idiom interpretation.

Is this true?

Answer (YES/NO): YES